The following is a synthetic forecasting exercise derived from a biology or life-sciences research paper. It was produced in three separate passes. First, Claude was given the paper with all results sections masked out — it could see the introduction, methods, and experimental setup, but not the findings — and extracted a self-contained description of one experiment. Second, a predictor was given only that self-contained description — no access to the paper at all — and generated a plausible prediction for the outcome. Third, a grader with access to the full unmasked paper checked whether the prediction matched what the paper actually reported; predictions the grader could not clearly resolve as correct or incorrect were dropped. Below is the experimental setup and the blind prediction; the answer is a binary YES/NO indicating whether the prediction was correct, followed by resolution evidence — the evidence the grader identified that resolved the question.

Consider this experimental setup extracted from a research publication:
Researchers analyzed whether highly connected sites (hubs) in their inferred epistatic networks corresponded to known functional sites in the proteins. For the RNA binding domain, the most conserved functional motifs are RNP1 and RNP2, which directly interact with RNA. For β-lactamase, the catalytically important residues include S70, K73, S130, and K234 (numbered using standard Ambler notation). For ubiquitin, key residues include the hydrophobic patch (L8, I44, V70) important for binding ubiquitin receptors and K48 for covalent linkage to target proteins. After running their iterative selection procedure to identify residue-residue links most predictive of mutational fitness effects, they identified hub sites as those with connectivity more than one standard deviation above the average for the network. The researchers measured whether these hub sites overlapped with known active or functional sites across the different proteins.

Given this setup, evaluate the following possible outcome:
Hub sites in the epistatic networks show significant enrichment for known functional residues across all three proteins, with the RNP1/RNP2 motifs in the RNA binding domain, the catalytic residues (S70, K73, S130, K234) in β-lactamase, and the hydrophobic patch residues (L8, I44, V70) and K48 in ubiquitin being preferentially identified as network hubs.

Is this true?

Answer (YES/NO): YES